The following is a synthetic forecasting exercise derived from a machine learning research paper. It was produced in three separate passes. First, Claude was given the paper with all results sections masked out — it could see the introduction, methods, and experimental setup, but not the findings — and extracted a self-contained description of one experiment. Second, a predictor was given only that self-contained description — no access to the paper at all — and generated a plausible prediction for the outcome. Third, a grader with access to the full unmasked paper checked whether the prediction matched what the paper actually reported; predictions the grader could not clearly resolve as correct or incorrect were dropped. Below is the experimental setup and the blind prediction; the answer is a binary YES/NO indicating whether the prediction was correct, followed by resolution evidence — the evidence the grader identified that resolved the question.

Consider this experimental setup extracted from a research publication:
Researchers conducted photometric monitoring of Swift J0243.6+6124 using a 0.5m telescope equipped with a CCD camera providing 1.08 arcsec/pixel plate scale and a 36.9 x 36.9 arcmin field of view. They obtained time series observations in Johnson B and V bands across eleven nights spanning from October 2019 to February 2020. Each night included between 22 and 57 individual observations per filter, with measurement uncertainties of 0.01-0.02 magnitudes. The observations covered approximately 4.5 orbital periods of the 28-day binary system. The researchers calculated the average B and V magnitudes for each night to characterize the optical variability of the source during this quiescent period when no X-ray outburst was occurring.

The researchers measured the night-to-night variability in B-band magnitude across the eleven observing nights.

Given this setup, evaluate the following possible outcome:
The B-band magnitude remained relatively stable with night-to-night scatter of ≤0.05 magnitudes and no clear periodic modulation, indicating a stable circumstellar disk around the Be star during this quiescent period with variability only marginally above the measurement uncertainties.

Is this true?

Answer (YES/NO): NO